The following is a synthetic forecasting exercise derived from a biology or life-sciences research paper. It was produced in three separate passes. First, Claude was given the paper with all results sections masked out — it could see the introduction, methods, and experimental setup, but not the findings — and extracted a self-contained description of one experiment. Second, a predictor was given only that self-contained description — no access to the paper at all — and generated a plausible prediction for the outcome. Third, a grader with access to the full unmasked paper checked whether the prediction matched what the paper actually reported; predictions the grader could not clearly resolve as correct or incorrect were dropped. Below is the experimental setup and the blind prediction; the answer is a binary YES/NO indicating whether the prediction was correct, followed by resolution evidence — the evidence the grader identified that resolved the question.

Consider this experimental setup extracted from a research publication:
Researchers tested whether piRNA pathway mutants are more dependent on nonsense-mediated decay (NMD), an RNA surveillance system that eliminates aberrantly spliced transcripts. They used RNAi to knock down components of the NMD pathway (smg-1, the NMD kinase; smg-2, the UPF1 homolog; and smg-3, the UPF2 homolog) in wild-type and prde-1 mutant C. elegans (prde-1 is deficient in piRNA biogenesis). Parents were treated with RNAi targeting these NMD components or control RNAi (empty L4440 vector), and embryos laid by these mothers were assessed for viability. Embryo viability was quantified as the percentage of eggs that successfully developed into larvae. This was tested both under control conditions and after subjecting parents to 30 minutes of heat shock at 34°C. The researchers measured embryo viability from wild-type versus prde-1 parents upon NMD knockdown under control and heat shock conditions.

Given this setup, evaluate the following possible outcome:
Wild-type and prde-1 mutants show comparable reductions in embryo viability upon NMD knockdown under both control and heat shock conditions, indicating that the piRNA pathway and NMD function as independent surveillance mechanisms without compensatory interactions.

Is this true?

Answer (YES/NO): NO